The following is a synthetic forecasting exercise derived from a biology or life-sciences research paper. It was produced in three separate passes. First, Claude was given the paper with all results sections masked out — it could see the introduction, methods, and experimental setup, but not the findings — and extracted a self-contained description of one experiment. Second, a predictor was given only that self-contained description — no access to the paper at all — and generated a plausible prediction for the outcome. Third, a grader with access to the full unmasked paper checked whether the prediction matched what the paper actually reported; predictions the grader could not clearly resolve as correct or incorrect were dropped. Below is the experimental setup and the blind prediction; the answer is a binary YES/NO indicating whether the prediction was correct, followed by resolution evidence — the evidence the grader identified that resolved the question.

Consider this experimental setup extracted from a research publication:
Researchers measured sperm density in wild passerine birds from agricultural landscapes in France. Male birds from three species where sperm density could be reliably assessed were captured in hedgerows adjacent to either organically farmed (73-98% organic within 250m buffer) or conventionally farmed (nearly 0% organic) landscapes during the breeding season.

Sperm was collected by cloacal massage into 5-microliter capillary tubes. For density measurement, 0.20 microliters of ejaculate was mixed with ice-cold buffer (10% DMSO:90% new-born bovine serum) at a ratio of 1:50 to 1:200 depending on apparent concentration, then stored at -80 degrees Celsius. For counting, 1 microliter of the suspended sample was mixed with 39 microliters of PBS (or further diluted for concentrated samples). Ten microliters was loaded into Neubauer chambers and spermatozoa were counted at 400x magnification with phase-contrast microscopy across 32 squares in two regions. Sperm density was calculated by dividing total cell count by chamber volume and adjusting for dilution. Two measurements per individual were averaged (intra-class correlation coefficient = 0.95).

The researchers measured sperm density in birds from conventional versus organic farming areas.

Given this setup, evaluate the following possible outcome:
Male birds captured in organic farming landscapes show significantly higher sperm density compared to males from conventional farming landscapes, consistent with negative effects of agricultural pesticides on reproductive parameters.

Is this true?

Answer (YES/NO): NO